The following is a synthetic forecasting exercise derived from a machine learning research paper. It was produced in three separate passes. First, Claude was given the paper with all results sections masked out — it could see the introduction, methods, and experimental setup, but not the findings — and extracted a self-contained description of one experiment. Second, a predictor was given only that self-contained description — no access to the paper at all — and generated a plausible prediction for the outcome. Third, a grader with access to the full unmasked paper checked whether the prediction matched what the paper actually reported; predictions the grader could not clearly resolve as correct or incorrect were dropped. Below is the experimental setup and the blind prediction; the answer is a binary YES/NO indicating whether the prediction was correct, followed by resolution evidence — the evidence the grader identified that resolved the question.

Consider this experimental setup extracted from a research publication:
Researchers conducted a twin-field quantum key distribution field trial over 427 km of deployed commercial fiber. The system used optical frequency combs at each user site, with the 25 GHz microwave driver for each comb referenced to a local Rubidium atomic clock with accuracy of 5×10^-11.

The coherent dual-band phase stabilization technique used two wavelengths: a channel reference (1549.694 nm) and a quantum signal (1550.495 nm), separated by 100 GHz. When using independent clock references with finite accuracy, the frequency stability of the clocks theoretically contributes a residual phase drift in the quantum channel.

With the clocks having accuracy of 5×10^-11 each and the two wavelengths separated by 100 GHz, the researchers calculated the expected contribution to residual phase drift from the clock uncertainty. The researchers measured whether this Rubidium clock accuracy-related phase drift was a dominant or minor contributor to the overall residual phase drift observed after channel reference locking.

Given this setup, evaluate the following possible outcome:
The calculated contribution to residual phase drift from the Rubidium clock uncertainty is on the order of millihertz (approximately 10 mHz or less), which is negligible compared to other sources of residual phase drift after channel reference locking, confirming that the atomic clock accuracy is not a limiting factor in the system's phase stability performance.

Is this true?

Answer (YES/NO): NO